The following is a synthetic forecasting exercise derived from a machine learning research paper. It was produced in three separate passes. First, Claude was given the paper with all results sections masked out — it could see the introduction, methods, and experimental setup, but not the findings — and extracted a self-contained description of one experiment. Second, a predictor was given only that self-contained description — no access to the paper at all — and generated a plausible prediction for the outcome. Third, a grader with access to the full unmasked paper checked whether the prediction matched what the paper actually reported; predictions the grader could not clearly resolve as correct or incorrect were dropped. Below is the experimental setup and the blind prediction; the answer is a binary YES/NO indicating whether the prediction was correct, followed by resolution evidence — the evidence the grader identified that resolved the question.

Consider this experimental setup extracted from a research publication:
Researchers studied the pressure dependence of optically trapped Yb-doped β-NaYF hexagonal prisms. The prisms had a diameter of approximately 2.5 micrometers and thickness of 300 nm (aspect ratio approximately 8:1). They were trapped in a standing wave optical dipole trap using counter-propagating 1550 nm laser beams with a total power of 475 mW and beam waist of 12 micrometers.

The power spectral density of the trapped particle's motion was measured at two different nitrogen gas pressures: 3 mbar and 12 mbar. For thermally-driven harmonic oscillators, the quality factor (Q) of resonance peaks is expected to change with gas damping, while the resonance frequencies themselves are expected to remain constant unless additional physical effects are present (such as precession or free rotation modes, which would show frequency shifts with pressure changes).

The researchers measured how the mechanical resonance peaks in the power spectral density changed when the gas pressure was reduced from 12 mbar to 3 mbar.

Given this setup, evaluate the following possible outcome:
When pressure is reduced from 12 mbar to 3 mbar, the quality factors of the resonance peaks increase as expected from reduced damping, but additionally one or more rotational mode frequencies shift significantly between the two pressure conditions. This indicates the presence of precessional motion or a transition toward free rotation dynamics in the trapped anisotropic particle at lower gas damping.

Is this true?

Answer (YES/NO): NO